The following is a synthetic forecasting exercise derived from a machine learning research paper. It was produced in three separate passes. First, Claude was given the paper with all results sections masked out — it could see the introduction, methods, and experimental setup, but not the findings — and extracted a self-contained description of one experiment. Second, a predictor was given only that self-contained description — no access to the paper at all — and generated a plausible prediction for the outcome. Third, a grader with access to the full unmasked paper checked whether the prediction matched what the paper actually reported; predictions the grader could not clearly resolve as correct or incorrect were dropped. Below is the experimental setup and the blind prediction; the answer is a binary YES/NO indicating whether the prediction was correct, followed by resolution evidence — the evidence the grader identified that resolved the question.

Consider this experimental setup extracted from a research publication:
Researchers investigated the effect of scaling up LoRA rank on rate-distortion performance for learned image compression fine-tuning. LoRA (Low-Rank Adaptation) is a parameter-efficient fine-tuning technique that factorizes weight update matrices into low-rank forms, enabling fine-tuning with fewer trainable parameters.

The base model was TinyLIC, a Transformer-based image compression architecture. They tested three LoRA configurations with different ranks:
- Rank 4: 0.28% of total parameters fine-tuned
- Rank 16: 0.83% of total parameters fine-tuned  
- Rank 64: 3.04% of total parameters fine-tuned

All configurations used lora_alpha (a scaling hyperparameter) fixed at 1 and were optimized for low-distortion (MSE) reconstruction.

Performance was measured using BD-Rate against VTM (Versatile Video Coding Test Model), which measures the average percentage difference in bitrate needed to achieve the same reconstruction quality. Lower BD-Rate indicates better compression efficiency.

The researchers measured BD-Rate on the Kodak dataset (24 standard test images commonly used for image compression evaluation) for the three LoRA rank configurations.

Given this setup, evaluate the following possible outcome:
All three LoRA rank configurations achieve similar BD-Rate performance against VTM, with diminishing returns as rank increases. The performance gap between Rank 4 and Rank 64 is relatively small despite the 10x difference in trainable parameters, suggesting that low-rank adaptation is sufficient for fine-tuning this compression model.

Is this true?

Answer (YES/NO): YES